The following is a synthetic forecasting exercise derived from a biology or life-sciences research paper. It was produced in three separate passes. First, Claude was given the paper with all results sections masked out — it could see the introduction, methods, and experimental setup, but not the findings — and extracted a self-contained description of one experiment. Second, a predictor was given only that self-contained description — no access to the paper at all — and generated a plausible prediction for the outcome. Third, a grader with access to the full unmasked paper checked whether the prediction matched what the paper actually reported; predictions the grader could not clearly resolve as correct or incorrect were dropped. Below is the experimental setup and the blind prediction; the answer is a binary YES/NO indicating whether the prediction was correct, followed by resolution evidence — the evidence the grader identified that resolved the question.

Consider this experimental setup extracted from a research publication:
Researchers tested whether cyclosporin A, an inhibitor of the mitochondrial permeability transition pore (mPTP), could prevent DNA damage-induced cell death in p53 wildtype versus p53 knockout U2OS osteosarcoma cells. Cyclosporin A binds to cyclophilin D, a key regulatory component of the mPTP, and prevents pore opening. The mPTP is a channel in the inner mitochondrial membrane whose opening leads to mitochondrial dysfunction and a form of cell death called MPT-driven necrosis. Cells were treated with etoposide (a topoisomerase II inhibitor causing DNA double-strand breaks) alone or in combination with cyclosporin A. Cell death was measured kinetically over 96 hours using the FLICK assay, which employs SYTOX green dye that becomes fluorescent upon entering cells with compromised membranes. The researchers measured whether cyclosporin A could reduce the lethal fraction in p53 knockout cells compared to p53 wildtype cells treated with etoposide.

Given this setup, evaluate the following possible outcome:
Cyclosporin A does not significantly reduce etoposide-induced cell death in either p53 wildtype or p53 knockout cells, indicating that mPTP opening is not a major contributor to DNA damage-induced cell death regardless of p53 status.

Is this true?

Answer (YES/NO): NO